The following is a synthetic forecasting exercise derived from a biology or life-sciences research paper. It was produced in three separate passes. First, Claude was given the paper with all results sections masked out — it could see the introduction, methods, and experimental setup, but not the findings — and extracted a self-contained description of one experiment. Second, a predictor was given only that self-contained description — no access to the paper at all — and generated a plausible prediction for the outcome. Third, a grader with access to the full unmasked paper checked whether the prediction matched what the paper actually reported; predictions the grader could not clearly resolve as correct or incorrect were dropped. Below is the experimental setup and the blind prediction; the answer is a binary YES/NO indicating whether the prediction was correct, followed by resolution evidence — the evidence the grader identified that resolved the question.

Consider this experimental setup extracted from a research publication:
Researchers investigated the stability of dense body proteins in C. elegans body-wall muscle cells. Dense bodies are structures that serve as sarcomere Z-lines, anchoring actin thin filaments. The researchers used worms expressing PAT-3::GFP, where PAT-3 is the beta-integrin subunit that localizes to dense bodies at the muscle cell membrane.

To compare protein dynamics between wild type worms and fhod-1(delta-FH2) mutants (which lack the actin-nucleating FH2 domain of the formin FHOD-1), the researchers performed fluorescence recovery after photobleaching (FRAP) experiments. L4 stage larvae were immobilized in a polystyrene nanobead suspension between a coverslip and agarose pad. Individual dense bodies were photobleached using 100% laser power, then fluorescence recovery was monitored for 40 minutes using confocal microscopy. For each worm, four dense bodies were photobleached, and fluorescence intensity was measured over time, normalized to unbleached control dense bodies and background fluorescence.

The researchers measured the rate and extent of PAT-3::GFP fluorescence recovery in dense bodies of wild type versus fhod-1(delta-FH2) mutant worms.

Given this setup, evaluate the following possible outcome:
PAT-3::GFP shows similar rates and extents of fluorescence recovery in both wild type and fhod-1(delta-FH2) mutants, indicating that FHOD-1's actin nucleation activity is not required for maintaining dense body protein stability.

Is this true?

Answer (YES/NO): NO